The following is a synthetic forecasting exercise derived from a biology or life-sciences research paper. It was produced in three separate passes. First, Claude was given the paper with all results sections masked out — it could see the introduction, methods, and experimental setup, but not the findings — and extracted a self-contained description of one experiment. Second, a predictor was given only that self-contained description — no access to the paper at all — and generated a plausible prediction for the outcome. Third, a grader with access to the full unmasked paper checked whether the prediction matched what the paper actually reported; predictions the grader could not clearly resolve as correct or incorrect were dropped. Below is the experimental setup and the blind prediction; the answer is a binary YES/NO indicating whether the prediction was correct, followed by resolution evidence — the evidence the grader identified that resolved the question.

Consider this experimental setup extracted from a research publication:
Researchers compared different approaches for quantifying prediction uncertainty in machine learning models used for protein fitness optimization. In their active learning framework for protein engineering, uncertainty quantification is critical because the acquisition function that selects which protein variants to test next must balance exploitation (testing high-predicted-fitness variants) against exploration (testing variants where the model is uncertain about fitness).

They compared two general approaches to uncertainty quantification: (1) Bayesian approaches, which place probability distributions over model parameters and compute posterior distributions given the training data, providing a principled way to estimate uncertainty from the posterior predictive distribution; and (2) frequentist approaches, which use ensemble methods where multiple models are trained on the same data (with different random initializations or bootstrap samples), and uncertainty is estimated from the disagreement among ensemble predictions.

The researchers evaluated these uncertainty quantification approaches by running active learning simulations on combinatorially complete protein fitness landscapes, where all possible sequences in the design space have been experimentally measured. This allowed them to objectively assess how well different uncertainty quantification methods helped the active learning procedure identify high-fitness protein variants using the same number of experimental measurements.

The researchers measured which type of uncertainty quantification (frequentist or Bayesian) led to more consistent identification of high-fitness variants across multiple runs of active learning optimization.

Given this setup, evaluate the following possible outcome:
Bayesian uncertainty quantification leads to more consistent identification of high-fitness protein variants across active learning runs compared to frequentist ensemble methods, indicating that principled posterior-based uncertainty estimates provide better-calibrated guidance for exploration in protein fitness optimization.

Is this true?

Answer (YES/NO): NO